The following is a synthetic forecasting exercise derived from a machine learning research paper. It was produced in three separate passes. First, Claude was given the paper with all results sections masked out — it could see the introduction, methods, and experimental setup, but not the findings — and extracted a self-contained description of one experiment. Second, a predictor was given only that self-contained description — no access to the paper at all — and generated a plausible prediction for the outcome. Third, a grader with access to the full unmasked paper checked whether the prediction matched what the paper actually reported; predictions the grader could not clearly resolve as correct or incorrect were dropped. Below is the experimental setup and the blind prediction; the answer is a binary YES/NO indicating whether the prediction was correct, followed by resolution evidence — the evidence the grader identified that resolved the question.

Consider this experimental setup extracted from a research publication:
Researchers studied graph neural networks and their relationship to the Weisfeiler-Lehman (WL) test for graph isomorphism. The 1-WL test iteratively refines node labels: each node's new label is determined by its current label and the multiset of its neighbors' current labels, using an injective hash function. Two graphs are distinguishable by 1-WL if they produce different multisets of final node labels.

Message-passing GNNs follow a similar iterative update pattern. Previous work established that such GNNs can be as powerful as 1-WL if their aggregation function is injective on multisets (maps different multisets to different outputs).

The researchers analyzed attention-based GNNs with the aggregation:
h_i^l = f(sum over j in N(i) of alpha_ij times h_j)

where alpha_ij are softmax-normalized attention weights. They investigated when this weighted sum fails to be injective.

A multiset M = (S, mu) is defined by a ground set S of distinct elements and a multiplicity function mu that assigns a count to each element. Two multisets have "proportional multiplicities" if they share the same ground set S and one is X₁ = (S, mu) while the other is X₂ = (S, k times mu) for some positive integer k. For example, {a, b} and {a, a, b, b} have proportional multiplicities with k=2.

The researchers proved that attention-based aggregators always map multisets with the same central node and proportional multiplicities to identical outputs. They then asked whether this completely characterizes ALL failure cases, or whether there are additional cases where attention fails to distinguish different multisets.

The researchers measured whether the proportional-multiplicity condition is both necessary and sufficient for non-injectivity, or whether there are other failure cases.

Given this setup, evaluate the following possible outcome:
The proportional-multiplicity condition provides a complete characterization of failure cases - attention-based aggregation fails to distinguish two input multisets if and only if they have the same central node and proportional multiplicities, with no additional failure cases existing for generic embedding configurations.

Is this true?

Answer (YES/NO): YES